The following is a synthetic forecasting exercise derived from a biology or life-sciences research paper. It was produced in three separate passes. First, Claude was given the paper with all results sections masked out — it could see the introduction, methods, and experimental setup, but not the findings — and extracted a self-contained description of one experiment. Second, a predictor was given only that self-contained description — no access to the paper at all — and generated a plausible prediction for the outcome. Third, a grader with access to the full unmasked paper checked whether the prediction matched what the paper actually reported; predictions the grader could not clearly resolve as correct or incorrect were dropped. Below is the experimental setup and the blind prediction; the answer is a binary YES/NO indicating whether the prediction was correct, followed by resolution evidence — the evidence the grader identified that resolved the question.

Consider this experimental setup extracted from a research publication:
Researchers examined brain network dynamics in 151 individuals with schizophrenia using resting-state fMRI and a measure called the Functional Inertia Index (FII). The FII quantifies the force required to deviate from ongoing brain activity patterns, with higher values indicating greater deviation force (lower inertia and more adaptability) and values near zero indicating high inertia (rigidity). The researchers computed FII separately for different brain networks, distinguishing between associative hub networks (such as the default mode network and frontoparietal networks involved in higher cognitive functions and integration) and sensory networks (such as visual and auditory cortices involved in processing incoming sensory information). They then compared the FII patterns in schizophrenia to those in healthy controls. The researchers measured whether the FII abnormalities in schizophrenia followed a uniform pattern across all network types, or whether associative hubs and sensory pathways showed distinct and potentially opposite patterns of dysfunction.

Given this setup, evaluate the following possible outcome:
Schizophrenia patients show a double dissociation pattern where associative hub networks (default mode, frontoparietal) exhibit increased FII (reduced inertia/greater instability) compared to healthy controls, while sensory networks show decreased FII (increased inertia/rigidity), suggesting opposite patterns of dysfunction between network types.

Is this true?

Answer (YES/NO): NO